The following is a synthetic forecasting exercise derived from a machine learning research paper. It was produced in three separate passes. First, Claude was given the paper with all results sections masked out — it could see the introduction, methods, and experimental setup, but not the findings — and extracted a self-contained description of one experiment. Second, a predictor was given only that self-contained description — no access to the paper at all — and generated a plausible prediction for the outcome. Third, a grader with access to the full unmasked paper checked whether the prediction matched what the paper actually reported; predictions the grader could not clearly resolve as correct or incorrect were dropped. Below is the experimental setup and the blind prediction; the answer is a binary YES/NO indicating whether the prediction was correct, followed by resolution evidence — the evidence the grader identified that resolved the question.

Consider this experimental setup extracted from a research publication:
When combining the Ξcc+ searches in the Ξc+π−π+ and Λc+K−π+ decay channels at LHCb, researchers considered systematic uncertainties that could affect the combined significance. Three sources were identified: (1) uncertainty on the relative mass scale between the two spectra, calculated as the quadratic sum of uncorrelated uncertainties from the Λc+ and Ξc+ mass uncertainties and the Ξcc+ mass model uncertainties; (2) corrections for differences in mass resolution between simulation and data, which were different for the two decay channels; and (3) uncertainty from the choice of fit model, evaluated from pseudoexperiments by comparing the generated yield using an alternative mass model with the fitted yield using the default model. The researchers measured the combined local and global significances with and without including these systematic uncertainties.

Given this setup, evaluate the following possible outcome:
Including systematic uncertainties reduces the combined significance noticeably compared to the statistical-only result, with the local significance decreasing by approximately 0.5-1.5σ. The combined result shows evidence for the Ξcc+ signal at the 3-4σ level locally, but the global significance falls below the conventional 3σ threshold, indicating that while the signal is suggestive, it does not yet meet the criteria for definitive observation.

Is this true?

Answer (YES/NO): NO